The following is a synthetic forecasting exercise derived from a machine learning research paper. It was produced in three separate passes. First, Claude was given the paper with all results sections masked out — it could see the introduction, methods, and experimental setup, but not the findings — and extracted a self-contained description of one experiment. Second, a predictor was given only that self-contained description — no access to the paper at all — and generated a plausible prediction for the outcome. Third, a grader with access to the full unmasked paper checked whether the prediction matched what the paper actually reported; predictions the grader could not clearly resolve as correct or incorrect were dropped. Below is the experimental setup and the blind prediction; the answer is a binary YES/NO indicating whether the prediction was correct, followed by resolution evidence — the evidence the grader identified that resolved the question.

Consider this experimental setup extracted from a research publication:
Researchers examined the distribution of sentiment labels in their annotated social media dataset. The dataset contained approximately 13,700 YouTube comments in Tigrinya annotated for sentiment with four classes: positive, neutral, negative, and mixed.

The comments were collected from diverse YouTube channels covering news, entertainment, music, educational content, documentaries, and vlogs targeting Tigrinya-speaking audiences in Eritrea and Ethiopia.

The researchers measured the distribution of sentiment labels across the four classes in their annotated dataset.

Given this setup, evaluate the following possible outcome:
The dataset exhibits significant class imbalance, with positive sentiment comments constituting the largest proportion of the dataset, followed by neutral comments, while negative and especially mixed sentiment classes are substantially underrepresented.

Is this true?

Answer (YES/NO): NO